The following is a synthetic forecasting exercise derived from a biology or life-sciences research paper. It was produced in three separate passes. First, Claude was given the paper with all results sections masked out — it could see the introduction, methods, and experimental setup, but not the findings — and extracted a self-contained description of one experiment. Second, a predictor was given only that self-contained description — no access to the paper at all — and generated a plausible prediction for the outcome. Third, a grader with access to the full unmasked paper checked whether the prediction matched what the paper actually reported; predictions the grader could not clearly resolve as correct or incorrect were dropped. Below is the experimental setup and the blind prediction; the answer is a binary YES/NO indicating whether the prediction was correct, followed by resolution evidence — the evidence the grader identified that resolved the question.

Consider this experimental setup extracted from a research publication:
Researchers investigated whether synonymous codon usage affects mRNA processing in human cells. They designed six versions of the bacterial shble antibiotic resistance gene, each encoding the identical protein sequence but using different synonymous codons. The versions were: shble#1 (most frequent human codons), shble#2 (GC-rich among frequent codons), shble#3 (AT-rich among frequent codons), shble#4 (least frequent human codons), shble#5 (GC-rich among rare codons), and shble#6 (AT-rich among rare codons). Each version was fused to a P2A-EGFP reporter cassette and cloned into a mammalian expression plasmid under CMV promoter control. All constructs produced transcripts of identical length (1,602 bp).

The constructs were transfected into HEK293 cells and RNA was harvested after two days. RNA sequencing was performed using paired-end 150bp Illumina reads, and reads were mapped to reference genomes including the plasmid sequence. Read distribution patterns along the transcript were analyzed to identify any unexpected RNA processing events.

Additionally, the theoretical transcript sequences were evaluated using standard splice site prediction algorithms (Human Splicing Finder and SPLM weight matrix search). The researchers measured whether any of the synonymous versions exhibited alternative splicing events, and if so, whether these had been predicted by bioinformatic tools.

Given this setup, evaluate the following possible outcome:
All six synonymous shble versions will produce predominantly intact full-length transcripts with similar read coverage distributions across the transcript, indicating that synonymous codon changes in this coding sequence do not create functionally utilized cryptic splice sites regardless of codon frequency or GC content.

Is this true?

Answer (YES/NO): NO